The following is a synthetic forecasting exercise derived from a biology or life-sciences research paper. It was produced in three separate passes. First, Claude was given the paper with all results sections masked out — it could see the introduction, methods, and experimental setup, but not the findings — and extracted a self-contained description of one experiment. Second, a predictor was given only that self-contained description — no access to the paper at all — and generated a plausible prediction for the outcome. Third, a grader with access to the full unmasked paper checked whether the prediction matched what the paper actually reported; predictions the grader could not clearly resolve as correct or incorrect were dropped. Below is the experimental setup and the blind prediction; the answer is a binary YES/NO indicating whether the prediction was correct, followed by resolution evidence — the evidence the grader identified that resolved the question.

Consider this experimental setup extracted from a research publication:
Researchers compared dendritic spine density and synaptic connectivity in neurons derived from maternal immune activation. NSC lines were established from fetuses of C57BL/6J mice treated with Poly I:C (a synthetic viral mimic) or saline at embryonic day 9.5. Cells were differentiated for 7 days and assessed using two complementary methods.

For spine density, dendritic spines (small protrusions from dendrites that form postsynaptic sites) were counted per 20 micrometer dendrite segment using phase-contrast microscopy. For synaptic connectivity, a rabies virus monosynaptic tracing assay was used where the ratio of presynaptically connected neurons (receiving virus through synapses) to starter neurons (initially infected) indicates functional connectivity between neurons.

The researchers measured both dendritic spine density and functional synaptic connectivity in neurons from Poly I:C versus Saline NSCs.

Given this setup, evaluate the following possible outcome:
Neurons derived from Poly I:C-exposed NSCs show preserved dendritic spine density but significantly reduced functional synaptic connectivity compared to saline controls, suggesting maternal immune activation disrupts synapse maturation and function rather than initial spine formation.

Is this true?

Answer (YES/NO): NO